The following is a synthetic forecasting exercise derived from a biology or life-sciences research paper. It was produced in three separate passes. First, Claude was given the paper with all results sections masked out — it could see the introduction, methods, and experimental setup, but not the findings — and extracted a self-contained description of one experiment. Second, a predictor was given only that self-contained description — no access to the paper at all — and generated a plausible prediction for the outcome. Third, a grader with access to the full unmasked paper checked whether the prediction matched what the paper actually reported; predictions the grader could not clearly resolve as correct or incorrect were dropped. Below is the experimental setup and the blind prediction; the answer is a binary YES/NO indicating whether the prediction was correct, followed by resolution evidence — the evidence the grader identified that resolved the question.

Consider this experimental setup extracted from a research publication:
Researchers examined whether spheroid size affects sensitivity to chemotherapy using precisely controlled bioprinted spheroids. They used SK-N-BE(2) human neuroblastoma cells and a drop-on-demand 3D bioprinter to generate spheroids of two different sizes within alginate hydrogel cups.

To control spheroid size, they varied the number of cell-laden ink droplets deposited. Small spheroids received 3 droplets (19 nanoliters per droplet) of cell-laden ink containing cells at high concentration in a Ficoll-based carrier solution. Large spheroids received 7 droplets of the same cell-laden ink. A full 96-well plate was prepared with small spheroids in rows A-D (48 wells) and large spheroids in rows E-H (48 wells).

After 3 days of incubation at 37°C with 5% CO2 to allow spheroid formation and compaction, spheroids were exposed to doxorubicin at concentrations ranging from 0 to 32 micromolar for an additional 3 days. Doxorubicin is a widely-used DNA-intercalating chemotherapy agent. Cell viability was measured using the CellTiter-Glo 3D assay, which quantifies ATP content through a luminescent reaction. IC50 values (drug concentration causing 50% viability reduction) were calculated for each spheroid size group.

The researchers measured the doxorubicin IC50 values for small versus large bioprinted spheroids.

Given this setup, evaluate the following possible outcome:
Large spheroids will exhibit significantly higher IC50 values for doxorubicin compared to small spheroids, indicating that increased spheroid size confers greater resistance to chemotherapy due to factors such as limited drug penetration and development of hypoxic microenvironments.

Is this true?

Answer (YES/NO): YES